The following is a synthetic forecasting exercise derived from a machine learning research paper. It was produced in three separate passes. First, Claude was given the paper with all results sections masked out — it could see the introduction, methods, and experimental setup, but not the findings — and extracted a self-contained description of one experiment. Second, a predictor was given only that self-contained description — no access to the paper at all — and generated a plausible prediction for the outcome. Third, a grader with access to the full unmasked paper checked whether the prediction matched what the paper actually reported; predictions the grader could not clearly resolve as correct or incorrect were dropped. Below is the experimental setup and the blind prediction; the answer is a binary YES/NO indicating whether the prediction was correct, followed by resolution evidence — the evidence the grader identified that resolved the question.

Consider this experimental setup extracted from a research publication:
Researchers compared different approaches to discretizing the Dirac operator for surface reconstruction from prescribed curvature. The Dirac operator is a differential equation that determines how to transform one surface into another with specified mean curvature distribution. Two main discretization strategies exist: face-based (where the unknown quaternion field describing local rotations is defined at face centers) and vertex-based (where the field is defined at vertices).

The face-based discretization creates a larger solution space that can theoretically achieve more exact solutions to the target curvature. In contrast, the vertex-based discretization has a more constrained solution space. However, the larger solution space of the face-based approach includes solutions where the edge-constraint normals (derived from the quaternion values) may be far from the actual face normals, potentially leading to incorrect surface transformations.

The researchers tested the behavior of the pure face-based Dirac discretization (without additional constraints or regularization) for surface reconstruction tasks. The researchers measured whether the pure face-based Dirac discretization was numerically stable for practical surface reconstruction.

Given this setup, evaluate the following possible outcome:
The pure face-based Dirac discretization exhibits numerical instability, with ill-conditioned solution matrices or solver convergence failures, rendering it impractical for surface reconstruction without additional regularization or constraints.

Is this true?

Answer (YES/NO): NO